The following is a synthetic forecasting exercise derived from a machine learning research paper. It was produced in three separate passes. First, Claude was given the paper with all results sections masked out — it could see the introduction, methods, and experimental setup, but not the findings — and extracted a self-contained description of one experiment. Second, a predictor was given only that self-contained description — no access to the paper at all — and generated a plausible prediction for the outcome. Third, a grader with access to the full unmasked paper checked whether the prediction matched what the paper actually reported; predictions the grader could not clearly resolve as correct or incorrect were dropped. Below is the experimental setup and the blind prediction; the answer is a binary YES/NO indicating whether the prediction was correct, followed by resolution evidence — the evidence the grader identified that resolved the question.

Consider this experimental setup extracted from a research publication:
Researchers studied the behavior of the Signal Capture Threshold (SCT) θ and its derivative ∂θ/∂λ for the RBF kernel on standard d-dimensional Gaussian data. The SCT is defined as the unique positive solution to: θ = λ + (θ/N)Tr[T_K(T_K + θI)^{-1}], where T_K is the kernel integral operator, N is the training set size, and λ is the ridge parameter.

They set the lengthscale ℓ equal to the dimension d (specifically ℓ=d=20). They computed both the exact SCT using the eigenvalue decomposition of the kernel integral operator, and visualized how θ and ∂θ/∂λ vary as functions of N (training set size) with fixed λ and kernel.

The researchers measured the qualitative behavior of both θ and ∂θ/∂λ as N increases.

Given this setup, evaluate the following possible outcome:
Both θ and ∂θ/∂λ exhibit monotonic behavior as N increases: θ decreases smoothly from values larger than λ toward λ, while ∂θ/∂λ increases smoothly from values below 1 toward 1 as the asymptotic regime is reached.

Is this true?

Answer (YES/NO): NO